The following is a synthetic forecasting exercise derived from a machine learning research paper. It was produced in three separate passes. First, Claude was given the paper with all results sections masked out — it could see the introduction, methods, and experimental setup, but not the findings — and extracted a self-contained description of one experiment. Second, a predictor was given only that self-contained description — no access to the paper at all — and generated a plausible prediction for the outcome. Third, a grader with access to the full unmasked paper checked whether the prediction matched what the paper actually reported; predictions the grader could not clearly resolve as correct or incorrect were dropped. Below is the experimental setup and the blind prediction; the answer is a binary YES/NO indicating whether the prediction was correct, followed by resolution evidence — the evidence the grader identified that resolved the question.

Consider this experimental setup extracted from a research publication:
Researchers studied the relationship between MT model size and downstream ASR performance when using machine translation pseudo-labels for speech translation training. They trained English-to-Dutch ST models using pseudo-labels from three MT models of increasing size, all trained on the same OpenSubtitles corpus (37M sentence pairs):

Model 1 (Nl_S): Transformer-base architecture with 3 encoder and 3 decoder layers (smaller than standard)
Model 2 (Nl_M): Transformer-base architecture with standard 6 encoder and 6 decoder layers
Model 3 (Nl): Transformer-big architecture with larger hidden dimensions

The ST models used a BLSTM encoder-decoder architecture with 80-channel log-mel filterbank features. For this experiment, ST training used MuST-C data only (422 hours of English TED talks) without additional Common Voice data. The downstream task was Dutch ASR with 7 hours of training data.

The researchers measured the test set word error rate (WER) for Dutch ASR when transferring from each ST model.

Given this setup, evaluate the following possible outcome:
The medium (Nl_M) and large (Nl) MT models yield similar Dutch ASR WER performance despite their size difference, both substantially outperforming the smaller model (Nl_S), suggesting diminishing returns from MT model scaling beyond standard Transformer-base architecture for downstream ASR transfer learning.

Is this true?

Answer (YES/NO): NO